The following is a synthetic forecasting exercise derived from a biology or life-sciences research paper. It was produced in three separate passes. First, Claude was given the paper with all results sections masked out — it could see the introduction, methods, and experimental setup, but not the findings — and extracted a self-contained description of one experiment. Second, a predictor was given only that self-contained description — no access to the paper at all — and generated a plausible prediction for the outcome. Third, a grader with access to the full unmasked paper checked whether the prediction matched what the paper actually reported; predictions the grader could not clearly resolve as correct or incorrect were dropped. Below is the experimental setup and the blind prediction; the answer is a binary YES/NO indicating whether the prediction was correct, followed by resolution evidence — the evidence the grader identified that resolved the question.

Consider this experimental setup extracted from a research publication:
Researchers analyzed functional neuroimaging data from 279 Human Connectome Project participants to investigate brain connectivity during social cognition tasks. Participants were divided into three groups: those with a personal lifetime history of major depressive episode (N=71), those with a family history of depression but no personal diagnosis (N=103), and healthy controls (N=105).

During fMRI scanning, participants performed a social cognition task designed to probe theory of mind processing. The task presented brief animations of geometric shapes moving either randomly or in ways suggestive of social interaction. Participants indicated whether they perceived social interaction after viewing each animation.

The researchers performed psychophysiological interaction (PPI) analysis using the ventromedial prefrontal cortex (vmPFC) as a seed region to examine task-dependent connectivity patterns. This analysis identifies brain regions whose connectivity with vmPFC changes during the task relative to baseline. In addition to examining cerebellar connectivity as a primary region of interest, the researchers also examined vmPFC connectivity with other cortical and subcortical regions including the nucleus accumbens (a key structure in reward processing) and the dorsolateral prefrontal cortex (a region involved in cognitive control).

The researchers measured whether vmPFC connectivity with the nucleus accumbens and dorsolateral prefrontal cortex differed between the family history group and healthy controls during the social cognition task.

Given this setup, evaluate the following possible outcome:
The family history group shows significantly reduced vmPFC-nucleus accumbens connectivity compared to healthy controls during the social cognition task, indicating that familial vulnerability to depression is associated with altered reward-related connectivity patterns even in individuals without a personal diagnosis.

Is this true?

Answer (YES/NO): NO